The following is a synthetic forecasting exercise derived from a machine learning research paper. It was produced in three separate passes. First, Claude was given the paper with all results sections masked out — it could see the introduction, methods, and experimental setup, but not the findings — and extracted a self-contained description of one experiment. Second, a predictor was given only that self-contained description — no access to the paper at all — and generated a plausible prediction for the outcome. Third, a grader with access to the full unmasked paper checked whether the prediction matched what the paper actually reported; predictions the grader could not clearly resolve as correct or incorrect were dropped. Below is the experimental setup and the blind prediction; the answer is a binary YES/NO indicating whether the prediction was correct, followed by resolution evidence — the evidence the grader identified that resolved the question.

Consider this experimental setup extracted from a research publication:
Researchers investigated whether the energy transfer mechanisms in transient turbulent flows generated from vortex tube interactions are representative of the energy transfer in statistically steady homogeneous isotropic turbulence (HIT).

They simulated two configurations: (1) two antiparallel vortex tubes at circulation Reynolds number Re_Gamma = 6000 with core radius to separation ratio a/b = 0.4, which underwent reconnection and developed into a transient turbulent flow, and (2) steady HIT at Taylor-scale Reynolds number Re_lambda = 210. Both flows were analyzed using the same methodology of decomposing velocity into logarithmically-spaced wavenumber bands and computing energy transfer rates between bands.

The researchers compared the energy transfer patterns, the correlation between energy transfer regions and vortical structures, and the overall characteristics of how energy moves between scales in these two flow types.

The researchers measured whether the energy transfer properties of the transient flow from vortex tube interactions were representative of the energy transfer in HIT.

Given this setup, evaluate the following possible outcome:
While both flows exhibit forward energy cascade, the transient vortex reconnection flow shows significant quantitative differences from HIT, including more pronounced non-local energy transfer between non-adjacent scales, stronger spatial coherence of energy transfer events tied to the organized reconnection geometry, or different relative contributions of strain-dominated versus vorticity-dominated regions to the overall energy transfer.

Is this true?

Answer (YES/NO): YES